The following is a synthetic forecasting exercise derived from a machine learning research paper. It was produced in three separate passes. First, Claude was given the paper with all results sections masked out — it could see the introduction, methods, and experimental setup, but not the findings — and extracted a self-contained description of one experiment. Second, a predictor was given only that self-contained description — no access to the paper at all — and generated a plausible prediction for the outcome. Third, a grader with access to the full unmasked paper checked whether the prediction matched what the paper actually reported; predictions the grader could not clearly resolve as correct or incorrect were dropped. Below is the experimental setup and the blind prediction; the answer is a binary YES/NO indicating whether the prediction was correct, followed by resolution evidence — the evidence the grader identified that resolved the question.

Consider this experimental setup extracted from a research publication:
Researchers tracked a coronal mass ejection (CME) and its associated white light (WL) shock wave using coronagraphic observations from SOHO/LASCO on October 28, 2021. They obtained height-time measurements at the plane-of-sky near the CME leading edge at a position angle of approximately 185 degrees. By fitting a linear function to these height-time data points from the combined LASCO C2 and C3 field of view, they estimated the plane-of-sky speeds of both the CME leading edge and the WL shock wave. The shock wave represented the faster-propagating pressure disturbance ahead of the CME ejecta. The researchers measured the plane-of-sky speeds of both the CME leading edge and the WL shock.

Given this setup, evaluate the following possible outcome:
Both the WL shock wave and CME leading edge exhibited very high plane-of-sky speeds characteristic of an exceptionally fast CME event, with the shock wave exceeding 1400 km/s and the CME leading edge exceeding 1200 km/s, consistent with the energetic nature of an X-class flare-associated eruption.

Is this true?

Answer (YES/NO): NO